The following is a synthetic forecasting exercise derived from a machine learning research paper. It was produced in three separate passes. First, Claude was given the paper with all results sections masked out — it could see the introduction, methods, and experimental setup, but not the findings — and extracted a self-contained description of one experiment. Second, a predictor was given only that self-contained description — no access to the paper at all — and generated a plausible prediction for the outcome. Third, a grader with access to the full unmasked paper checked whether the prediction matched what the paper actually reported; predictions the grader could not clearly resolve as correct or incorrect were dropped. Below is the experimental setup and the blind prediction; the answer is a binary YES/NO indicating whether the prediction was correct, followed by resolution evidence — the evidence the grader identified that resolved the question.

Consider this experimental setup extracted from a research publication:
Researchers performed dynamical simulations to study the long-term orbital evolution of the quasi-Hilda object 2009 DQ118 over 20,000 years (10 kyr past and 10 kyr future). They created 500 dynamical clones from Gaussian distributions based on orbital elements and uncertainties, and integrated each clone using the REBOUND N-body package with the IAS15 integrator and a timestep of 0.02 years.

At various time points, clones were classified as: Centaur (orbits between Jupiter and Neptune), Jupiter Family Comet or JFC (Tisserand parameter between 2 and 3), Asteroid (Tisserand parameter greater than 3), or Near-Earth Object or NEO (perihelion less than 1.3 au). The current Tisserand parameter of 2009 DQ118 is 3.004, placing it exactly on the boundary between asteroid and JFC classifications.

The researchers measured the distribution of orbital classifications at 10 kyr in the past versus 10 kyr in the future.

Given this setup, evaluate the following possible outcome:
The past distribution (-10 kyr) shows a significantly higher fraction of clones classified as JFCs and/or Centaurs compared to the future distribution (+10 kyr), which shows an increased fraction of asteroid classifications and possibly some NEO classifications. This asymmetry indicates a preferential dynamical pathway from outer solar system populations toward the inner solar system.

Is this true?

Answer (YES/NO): NO